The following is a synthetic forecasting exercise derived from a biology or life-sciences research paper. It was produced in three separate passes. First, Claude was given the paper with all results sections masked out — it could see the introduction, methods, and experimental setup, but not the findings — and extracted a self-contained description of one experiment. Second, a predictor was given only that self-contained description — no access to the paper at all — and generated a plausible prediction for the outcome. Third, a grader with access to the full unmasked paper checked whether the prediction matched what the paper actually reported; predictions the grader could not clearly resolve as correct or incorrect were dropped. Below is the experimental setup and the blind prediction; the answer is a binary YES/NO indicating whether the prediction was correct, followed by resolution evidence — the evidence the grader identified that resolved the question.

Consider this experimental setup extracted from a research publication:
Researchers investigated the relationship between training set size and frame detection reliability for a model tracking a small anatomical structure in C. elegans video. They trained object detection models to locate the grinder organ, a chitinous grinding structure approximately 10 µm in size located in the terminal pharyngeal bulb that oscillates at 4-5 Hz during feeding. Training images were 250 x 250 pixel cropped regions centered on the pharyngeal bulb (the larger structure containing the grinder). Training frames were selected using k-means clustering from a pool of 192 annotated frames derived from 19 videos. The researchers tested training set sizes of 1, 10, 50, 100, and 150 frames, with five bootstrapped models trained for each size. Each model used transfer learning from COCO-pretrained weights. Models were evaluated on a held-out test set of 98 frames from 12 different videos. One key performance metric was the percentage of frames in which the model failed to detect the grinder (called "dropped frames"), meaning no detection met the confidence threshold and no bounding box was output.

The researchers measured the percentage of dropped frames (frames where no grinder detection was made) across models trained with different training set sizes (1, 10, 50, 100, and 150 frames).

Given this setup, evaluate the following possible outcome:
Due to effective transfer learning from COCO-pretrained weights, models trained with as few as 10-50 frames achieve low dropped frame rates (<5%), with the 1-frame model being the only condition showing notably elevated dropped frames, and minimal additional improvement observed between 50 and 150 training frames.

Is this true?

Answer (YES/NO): NO